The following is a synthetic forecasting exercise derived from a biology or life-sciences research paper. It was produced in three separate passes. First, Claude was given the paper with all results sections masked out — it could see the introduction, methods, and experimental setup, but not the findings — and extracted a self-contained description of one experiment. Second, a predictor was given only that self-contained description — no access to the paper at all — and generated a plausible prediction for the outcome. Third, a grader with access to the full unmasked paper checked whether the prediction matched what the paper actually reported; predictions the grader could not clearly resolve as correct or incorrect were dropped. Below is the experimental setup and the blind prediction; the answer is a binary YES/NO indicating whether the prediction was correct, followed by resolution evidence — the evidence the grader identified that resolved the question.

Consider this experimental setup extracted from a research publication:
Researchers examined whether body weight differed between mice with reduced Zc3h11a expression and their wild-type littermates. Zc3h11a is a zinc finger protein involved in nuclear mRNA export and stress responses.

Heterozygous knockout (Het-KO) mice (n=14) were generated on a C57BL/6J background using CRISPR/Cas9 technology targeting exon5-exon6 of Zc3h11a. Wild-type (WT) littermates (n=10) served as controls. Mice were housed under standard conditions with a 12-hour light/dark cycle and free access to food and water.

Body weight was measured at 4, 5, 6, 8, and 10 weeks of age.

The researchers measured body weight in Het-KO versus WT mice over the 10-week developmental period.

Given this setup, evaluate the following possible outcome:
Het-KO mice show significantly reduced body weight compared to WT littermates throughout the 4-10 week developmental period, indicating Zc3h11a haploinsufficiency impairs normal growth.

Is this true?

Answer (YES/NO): NO